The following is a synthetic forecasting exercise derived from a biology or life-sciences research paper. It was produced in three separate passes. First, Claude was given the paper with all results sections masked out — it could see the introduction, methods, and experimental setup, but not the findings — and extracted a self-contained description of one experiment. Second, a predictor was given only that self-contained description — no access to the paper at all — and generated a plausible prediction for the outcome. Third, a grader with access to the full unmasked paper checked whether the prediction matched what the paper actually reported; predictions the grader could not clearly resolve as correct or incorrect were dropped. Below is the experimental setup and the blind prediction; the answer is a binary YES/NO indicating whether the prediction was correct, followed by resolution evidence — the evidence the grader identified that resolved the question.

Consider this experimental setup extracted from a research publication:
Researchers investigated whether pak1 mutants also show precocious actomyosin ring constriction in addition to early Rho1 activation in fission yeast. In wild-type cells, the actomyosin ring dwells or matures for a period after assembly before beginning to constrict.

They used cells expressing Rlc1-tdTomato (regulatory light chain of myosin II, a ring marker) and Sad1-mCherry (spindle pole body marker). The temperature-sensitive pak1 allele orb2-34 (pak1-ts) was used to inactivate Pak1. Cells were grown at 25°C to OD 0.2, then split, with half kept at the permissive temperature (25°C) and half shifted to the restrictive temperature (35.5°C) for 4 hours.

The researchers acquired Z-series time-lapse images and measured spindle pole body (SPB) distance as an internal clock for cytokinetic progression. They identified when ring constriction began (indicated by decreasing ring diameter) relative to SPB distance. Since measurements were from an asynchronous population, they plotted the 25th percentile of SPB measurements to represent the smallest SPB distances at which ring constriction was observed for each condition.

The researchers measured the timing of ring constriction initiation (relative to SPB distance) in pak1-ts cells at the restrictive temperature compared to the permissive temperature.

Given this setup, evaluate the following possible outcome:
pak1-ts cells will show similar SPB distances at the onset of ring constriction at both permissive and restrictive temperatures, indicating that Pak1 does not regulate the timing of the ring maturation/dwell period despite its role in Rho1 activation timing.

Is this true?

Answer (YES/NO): NO